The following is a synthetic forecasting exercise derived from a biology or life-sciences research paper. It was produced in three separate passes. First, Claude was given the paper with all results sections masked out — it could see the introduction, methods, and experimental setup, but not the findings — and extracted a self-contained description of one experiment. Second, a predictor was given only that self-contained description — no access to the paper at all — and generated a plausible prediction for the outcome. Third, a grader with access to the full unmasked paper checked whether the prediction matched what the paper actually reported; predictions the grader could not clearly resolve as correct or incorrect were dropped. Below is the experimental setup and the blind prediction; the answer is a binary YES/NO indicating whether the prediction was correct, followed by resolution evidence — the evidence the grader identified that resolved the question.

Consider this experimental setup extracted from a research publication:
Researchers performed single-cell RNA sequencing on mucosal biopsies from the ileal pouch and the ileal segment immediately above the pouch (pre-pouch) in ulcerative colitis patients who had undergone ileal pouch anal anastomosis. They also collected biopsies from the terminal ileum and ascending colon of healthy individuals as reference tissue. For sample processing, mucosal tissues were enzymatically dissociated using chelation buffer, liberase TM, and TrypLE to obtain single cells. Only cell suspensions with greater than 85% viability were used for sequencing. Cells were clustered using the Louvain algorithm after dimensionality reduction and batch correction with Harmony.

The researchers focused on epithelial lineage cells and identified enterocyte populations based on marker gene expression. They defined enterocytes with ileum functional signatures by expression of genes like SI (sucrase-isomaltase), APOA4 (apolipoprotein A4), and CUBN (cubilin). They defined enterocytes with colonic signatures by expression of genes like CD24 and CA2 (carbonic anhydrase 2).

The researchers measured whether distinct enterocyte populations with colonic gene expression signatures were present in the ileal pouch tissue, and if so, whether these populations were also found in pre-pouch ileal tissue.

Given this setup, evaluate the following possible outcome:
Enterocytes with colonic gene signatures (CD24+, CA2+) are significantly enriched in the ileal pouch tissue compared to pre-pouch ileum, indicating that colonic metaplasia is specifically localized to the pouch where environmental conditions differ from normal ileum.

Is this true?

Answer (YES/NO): YES